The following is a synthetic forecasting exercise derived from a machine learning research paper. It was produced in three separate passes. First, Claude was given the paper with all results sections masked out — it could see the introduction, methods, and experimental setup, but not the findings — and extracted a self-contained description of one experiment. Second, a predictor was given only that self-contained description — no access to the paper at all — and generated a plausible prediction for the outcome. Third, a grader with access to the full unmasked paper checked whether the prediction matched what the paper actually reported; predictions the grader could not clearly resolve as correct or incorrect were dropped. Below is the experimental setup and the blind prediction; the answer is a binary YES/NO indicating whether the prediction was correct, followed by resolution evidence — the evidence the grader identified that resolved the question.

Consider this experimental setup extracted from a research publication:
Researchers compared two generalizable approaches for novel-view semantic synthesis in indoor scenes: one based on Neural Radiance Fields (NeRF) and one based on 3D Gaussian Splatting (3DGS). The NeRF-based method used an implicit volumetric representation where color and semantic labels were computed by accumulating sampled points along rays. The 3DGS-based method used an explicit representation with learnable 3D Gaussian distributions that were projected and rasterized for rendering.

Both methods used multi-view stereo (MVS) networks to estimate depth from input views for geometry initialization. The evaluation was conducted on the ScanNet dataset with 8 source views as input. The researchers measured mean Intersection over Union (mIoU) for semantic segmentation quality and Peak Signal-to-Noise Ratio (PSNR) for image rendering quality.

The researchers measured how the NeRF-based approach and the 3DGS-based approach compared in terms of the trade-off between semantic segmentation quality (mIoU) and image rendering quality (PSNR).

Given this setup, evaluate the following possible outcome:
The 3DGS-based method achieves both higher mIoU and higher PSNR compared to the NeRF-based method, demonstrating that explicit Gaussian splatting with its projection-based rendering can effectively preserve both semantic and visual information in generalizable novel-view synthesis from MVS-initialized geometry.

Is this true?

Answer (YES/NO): NO